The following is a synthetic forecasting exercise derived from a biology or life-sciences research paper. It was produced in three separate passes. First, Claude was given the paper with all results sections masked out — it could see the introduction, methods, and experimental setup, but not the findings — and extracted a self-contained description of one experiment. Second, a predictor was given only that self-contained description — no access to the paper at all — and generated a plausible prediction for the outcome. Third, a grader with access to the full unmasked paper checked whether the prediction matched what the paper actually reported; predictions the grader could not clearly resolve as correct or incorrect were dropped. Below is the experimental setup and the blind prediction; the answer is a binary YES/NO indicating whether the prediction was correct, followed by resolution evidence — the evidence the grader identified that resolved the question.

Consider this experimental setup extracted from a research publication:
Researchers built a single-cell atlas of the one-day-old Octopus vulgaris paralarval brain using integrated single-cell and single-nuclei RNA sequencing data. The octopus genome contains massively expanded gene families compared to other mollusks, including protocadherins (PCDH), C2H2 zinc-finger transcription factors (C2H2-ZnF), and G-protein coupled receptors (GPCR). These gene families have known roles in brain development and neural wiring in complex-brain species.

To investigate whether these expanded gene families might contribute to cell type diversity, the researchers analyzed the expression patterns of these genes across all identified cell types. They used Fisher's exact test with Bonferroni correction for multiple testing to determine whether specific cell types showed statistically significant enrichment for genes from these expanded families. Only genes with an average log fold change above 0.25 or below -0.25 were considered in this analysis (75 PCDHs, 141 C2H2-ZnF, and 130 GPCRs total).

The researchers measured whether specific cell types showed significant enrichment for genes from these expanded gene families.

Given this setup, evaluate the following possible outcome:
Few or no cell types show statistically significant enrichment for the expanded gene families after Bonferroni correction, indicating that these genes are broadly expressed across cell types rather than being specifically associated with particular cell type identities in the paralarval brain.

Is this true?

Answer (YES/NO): NO